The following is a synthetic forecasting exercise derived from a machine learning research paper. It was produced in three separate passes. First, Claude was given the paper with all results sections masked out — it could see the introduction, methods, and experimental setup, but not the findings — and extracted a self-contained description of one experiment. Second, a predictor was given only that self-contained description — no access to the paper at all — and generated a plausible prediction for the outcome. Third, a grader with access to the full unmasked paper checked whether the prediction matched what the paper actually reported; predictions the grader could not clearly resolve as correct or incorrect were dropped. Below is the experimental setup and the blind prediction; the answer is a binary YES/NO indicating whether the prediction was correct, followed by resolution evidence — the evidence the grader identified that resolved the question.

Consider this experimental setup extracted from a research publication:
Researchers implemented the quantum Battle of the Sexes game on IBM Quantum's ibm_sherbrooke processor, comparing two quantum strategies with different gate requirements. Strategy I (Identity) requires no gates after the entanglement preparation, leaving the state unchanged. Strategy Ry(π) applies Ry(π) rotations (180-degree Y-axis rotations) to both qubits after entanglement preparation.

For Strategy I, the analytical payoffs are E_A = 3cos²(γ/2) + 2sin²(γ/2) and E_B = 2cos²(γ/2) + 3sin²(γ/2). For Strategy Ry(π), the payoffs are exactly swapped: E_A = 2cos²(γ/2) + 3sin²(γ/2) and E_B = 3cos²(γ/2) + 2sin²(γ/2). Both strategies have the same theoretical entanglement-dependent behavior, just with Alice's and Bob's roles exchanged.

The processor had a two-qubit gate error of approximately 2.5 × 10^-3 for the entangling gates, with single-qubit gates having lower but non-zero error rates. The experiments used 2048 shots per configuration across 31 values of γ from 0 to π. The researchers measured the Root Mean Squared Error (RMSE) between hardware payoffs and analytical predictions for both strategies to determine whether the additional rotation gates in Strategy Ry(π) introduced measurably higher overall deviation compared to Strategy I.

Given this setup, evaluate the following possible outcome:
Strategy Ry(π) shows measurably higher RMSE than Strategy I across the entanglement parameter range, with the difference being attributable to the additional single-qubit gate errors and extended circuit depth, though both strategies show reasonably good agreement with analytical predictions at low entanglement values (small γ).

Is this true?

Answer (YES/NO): NO